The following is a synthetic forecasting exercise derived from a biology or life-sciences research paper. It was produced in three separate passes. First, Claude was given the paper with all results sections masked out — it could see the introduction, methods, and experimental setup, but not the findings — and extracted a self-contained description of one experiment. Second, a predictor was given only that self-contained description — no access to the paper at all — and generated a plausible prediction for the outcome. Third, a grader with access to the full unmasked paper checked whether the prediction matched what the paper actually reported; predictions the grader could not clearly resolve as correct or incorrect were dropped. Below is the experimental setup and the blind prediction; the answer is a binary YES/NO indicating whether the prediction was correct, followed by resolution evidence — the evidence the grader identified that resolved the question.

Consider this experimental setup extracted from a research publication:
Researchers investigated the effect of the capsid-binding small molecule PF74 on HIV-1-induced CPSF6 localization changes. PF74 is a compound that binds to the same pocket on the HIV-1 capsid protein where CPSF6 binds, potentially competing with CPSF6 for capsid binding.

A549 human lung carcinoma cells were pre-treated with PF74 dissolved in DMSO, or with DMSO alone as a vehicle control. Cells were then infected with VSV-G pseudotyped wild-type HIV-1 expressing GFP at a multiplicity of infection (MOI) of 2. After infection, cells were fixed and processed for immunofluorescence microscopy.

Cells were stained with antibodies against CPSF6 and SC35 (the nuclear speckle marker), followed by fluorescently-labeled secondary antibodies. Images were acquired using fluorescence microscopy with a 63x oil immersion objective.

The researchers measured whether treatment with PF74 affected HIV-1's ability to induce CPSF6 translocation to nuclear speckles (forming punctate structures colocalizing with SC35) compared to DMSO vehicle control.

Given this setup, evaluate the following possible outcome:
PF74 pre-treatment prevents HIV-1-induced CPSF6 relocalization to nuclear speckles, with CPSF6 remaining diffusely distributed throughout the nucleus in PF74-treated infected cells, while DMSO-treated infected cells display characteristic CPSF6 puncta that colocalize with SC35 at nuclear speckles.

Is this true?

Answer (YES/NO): YES